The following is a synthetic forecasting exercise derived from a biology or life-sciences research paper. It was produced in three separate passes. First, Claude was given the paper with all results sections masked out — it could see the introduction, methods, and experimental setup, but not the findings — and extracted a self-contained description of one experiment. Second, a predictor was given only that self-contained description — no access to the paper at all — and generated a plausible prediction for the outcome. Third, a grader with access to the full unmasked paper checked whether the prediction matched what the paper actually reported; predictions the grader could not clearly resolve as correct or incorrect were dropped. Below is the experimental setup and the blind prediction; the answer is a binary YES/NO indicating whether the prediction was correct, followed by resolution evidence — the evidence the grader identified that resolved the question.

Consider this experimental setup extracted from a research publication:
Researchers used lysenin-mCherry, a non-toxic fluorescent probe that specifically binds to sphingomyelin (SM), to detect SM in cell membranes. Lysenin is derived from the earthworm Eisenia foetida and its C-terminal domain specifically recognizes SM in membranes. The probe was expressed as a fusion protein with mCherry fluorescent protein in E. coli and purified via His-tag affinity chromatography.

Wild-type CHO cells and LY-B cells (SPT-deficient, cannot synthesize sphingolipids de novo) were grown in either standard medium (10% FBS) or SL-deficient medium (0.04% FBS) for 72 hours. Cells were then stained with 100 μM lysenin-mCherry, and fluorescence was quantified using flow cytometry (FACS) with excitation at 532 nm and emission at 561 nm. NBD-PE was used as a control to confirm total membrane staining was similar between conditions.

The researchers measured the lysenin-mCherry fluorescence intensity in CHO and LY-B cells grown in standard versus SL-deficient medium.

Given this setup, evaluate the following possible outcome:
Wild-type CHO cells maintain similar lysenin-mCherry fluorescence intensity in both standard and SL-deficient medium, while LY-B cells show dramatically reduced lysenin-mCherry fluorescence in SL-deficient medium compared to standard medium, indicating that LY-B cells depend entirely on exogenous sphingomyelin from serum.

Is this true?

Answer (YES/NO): YES